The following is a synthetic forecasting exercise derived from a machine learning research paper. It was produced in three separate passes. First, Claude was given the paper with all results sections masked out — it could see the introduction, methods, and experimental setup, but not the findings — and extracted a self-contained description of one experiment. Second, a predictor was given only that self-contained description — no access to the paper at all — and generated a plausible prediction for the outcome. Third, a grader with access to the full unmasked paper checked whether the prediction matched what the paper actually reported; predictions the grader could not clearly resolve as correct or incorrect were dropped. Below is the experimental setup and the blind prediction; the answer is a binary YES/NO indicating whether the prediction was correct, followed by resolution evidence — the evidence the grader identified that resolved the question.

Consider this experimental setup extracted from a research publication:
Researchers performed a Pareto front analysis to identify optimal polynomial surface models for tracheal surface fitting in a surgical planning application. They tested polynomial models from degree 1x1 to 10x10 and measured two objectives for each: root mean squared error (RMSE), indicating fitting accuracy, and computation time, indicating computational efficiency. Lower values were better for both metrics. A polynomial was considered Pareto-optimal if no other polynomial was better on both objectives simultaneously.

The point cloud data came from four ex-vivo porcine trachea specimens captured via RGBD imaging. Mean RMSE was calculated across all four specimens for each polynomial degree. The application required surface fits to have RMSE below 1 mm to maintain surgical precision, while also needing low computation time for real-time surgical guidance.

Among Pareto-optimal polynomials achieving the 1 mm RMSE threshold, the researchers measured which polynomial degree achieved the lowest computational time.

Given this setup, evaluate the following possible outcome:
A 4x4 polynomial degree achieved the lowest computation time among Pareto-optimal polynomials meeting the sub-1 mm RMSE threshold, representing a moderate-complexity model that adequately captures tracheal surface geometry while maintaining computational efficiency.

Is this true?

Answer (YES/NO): NO